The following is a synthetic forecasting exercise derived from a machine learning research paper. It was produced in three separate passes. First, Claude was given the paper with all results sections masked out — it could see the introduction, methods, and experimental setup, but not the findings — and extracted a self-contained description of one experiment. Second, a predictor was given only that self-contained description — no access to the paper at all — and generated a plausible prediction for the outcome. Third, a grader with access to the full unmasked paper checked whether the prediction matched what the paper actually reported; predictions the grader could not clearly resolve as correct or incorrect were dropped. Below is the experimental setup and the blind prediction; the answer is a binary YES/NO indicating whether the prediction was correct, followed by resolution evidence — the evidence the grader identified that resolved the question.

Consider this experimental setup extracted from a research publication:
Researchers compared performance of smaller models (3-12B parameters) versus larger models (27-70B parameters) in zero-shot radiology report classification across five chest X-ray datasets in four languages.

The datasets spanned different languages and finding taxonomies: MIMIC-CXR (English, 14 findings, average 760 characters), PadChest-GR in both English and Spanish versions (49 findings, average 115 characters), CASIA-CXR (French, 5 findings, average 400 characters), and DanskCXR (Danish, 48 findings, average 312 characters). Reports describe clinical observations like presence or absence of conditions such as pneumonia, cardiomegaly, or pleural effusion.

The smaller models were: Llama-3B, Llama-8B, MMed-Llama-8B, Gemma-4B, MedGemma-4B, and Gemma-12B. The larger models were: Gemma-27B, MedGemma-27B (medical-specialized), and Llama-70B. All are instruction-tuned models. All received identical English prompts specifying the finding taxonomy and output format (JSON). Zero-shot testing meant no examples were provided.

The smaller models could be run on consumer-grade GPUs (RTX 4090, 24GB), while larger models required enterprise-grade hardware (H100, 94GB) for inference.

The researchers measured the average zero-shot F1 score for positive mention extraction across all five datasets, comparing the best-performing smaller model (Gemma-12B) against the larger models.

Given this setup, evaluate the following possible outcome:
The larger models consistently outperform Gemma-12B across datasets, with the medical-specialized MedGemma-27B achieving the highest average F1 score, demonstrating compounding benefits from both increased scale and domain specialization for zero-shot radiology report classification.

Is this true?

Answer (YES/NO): NO